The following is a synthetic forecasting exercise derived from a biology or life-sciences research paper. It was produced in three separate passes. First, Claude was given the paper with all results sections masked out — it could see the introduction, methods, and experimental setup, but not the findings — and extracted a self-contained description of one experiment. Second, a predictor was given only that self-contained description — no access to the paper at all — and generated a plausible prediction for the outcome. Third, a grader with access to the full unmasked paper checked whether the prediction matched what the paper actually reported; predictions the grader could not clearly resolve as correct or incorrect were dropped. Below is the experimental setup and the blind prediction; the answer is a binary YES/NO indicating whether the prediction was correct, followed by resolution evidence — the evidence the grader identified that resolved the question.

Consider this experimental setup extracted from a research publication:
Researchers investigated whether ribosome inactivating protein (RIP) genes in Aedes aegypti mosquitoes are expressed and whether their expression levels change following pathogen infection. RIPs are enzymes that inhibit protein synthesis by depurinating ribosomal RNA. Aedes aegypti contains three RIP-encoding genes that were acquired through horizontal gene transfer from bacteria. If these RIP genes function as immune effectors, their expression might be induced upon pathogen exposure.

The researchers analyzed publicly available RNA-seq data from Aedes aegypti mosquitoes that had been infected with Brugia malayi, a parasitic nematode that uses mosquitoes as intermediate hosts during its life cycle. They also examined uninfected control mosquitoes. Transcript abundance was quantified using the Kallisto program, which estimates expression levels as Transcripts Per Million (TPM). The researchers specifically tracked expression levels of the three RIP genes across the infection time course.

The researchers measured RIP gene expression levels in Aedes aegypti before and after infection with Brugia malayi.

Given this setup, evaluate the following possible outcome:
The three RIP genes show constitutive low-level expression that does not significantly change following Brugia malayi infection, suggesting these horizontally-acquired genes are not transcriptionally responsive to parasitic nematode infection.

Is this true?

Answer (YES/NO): NO